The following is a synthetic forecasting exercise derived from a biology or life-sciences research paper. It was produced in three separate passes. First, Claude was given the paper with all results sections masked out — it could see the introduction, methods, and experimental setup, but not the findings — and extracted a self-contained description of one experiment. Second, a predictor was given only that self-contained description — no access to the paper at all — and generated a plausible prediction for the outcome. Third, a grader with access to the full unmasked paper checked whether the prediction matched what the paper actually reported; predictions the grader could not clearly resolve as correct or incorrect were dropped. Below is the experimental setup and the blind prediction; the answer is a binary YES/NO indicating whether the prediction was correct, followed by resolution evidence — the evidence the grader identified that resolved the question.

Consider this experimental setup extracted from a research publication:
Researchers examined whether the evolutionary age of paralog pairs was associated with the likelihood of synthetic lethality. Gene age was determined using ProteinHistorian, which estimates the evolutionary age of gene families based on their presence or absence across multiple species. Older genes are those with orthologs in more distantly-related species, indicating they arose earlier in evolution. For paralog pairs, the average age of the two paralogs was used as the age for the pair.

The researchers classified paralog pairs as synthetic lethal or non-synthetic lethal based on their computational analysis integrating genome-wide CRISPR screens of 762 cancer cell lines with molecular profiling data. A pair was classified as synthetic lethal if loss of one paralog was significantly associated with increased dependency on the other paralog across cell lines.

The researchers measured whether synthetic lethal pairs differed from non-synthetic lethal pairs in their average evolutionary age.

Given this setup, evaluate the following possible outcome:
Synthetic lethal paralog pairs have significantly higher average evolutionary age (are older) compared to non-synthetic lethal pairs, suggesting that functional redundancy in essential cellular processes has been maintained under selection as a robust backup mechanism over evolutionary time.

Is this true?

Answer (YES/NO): YES